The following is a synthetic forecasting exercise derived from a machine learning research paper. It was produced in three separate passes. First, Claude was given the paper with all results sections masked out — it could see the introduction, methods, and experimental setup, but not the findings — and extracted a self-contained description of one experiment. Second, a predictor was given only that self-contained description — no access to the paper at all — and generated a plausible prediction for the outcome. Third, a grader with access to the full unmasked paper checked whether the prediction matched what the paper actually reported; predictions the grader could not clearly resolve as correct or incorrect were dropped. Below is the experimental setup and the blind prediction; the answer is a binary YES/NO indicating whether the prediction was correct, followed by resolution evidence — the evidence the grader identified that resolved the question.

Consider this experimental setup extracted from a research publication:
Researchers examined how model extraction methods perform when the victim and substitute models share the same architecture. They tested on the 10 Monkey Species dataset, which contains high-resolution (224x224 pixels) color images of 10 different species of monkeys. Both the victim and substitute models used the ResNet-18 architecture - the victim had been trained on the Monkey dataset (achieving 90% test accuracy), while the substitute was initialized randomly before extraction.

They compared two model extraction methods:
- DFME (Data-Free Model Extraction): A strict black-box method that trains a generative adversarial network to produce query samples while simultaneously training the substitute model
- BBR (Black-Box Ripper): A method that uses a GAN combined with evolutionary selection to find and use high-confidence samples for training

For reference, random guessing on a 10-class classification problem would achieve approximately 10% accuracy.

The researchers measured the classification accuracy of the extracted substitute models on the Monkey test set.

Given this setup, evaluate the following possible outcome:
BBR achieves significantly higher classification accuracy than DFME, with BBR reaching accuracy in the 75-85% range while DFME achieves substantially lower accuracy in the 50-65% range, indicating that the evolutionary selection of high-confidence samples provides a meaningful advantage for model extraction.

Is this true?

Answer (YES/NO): NO